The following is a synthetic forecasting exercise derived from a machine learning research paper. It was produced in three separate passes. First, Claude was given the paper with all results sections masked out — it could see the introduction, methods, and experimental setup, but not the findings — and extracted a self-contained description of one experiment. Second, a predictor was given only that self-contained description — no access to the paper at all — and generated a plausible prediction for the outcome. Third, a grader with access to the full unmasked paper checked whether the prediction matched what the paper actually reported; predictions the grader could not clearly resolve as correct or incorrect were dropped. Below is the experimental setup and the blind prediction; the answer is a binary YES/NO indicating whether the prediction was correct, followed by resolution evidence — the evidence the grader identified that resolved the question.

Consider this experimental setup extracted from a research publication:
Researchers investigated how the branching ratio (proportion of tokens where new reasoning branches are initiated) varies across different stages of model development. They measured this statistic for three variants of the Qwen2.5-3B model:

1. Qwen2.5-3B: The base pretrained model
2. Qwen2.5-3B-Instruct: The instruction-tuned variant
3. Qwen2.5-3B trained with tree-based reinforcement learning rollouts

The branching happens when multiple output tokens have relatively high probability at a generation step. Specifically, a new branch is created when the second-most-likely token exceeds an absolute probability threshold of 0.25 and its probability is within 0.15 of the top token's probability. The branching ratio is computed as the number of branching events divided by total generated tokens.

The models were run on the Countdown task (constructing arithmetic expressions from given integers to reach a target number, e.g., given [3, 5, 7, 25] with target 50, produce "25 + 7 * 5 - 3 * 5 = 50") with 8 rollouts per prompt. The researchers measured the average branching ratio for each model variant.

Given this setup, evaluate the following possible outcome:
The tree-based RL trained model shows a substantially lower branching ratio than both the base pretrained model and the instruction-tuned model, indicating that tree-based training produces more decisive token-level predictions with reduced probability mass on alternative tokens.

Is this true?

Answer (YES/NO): NO